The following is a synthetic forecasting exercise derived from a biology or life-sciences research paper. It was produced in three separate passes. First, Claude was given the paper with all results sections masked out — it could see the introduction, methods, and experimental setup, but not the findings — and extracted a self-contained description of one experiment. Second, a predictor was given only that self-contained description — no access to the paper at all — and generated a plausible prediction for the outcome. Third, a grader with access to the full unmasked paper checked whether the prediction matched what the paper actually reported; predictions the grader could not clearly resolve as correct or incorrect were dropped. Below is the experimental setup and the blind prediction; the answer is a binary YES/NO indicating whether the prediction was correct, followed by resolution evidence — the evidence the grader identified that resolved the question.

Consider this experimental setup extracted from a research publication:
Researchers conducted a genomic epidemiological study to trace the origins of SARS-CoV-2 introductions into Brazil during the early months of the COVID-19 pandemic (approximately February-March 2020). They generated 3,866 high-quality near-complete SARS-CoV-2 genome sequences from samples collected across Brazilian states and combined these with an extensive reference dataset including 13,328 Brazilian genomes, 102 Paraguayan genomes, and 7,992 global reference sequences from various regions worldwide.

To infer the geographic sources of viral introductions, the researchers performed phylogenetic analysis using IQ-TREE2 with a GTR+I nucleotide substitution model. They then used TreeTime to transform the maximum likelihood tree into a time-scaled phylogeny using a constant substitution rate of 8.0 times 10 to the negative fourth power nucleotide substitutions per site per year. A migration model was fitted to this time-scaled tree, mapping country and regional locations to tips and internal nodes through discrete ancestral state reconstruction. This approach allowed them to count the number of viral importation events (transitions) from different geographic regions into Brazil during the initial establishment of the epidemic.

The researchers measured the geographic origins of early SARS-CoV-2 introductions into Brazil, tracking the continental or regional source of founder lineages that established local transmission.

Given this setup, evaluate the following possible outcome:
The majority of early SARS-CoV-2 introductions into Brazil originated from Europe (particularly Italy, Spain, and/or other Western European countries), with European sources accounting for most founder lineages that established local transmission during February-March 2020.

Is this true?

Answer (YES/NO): YES